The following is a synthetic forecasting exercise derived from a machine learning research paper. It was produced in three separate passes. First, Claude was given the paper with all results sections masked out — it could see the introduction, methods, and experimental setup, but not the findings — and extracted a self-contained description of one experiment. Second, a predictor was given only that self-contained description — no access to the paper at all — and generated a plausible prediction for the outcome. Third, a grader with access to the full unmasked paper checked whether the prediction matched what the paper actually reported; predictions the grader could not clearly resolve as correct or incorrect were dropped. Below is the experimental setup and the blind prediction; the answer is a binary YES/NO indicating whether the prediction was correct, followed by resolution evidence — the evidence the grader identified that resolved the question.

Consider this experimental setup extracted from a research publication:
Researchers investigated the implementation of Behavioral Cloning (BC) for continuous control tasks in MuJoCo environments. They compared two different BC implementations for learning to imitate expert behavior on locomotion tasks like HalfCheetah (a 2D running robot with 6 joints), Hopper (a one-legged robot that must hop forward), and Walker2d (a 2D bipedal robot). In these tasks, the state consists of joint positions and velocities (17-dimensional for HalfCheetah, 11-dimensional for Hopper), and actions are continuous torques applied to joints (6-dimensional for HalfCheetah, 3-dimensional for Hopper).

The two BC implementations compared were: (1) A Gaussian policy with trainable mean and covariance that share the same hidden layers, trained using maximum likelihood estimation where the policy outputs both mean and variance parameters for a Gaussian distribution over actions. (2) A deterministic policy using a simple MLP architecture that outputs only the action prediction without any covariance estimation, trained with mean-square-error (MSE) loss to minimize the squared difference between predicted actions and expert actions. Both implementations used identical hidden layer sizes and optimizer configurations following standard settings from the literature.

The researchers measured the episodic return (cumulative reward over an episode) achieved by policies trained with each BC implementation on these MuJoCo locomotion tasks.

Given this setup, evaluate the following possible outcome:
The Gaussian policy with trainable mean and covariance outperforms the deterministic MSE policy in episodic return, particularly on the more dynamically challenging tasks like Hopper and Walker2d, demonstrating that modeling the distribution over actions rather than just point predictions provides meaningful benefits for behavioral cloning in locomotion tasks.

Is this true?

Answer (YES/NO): NO